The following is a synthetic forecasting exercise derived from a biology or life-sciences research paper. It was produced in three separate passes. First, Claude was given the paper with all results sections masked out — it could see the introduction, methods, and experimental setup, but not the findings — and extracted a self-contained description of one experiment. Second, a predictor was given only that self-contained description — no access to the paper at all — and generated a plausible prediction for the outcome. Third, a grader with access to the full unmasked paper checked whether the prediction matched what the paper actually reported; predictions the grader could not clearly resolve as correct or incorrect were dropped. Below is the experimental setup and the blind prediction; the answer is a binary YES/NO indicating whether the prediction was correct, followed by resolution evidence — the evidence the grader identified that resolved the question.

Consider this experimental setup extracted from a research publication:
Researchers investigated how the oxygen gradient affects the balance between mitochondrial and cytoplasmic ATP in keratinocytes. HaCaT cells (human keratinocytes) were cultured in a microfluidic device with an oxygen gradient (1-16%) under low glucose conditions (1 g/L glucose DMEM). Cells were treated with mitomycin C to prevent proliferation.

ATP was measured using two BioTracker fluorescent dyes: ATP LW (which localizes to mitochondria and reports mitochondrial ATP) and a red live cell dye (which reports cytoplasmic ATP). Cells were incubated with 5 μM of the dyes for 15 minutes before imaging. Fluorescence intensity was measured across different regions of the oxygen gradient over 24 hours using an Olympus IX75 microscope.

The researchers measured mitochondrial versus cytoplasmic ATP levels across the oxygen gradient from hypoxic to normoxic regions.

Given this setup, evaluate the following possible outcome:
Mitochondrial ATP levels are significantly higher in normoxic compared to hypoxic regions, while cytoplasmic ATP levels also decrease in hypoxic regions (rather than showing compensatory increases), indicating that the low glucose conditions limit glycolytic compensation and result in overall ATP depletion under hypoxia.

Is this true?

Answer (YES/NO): NO